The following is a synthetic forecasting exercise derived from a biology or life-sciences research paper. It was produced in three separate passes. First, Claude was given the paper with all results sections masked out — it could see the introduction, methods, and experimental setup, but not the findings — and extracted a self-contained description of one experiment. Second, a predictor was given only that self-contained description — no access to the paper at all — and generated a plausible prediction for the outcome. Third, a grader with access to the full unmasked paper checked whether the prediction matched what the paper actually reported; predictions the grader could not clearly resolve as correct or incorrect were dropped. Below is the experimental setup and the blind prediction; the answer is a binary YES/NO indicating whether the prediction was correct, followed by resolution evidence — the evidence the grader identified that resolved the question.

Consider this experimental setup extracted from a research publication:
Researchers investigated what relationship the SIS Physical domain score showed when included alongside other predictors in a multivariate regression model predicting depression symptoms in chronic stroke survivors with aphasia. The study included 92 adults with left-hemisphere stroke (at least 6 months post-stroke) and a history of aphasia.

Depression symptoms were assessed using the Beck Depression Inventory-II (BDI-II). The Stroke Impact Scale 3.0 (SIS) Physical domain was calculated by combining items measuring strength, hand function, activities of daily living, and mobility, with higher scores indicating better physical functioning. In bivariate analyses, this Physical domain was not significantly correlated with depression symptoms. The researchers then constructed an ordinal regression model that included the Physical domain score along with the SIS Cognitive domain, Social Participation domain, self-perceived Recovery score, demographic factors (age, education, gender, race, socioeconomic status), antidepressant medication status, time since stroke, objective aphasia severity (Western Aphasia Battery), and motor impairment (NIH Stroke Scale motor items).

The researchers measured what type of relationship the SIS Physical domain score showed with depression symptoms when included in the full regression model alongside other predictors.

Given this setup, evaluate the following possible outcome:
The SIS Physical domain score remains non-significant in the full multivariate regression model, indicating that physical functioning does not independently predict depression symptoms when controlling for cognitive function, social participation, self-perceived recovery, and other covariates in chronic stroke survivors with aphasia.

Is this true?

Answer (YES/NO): NO